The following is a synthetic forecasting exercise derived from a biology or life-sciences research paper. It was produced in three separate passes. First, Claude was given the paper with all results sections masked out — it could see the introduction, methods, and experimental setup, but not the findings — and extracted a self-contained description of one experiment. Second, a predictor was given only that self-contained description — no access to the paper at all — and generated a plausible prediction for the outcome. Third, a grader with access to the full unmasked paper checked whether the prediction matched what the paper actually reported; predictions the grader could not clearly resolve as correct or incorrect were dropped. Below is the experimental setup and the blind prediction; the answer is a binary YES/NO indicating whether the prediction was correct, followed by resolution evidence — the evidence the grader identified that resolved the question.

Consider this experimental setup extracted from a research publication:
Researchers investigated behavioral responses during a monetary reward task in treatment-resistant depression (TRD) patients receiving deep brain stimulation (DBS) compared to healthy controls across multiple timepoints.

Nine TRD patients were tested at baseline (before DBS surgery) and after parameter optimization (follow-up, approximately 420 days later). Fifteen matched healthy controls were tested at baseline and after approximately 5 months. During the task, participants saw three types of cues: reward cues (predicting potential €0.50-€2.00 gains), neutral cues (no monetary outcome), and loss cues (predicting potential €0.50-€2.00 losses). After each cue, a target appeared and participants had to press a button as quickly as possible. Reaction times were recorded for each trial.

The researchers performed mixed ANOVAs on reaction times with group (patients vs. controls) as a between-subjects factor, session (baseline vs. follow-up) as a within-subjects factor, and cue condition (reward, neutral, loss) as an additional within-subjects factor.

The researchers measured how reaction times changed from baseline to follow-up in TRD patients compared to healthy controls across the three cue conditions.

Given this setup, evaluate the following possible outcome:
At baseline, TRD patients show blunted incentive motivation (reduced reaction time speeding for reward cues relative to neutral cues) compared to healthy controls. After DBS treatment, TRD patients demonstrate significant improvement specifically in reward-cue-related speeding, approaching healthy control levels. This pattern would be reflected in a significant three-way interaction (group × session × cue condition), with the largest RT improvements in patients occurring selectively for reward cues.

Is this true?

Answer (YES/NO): NO